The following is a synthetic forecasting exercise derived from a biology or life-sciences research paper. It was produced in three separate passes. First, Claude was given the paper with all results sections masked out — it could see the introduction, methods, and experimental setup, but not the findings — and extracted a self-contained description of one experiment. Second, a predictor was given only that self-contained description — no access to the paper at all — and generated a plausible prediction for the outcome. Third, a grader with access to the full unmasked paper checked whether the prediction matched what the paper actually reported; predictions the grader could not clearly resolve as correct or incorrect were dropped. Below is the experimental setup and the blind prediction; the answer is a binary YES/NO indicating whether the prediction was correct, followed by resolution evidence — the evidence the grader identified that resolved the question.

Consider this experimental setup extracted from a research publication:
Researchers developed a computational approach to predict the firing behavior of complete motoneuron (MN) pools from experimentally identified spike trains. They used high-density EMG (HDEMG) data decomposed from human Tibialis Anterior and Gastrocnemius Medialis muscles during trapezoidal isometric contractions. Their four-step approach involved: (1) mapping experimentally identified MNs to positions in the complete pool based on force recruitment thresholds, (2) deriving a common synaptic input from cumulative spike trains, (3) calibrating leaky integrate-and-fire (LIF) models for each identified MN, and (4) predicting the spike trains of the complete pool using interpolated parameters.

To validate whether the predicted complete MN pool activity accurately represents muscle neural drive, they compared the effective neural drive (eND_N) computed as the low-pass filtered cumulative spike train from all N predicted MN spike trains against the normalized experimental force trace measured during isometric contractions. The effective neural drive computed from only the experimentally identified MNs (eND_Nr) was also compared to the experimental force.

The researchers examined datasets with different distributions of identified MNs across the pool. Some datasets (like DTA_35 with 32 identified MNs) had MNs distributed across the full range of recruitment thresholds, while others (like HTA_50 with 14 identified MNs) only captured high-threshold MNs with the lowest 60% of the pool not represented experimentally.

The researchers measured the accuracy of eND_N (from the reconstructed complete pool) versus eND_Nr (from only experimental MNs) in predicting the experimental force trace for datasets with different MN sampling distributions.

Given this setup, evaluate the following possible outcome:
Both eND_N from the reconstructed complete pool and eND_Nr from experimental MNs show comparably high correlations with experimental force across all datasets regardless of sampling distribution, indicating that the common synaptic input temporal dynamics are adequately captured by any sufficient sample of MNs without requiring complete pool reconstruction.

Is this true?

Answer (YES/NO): NO